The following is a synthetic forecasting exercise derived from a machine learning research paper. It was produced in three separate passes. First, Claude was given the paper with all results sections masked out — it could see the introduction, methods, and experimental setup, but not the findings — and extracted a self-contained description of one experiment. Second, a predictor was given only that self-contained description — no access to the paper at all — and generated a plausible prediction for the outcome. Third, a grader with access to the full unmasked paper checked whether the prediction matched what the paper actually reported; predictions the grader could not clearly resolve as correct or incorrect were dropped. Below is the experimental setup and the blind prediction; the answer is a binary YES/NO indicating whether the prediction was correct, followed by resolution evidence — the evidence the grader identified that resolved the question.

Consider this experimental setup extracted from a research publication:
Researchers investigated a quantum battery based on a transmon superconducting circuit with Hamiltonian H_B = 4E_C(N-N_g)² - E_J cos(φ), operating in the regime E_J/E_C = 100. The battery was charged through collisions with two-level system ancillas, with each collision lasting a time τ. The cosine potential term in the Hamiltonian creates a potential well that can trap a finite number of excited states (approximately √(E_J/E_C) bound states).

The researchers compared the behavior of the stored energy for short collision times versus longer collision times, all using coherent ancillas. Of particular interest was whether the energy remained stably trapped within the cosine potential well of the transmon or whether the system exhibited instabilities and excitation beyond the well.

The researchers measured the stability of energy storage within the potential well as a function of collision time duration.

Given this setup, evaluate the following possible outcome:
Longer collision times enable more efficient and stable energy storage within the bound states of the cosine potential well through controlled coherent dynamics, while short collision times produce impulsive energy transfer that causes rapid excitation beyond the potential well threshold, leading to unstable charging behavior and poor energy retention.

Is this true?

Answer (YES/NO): NO